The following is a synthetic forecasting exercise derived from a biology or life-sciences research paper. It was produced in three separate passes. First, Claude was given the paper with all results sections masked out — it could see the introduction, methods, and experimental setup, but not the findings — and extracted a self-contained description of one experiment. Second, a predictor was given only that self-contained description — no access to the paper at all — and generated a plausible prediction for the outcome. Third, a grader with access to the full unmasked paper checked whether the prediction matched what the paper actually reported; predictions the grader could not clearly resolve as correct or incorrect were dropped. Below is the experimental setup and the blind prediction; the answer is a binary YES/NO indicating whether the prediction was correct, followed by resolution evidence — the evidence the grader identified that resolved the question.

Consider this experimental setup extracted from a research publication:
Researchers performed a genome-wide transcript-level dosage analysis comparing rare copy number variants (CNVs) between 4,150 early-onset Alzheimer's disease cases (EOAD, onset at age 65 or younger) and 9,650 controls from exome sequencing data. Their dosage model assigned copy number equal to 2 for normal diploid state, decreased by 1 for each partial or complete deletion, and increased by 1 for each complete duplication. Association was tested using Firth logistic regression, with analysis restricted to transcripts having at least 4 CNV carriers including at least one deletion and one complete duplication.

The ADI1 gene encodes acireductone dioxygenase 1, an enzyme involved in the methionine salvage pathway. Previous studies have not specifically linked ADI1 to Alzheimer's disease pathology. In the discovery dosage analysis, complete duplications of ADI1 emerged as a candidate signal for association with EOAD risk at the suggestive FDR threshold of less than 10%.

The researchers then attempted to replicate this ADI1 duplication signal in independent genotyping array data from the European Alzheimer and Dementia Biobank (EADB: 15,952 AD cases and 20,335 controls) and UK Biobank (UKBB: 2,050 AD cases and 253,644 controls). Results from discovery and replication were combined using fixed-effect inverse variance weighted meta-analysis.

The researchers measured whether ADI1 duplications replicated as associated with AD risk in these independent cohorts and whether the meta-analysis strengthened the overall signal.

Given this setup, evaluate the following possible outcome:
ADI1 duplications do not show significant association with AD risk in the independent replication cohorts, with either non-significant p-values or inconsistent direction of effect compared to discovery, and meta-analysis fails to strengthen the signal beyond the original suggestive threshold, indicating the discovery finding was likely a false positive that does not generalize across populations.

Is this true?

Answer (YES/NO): NO